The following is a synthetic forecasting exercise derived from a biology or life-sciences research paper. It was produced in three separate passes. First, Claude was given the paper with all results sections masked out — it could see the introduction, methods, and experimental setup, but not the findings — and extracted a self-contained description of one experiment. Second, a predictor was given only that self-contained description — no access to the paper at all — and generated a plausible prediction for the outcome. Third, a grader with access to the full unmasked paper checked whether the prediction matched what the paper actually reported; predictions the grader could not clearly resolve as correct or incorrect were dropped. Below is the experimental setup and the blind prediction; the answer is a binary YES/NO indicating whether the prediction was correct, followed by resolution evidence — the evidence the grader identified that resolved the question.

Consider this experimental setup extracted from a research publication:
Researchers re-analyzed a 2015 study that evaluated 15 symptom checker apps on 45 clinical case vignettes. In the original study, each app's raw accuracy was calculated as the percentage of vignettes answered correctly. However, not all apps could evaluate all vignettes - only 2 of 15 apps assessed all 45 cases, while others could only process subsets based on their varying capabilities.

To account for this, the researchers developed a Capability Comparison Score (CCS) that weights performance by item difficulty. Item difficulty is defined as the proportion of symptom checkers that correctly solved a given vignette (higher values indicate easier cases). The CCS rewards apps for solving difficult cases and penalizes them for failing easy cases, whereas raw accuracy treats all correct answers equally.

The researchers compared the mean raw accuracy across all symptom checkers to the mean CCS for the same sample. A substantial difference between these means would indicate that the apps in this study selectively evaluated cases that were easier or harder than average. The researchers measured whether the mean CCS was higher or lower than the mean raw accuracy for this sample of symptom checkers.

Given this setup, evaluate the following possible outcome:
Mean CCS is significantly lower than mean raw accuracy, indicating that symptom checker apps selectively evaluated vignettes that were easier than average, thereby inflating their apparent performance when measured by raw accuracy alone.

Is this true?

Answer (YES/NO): YES